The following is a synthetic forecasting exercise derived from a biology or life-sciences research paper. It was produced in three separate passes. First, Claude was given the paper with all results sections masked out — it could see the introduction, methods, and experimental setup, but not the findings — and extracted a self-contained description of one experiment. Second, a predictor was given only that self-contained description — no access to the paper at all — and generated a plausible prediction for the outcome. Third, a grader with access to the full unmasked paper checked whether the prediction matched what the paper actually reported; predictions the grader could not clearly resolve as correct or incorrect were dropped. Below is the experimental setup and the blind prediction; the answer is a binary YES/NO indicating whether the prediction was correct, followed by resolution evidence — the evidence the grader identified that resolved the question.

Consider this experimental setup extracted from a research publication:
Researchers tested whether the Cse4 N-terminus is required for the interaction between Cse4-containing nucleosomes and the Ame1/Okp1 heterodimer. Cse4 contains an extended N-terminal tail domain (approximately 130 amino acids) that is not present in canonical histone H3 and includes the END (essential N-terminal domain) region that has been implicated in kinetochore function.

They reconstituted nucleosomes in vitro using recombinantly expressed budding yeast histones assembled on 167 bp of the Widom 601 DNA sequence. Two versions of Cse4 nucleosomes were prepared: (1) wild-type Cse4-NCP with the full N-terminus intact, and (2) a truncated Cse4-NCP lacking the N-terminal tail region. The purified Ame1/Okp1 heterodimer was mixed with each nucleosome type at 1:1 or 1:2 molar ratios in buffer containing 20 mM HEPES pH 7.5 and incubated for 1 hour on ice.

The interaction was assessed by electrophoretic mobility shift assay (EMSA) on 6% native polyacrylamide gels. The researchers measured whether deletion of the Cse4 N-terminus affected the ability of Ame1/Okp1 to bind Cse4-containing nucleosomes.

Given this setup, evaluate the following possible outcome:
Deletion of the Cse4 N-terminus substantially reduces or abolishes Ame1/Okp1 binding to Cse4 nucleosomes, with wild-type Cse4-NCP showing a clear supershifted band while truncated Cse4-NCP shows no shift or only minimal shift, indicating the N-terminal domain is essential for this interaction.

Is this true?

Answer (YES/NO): YES